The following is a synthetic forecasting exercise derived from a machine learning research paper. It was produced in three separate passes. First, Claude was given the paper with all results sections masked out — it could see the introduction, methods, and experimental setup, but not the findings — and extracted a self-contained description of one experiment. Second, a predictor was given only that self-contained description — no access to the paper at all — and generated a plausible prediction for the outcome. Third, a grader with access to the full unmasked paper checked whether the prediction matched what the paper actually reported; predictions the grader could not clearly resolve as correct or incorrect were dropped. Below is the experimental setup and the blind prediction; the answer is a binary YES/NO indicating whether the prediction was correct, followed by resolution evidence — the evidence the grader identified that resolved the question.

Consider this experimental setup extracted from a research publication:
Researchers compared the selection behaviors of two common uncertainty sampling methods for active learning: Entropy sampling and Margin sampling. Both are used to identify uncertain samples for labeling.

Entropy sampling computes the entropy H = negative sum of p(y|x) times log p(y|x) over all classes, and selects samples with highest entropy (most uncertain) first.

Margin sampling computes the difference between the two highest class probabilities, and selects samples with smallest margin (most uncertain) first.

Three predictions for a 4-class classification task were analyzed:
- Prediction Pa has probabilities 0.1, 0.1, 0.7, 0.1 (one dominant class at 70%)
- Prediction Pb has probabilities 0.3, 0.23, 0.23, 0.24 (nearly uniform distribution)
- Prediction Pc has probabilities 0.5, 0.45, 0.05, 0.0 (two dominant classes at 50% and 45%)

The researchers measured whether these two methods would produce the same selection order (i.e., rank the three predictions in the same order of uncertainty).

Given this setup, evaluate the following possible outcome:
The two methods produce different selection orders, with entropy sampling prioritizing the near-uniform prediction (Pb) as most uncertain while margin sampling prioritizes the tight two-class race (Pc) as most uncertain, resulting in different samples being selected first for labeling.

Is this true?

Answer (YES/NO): YES